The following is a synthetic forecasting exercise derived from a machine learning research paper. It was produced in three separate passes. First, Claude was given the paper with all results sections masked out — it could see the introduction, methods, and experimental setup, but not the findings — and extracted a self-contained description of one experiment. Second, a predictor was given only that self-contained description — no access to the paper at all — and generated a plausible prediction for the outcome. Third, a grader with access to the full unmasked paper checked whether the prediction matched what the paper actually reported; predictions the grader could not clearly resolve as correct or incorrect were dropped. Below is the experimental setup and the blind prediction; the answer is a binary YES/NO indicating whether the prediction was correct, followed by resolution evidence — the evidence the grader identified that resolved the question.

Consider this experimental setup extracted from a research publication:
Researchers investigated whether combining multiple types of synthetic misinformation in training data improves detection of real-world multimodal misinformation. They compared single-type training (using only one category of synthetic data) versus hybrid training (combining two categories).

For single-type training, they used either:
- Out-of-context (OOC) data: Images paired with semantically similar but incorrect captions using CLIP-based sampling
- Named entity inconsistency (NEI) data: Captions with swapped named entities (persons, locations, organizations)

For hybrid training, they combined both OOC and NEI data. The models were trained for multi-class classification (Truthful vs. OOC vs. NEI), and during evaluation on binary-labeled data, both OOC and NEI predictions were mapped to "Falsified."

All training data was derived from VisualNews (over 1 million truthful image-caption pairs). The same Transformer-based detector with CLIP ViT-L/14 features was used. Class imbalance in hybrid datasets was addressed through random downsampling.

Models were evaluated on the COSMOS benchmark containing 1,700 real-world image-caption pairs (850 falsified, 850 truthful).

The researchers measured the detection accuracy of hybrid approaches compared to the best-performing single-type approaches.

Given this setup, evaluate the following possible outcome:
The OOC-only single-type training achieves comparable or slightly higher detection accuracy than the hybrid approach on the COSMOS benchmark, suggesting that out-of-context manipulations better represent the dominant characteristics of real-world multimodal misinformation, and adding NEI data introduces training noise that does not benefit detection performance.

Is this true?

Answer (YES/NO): NO